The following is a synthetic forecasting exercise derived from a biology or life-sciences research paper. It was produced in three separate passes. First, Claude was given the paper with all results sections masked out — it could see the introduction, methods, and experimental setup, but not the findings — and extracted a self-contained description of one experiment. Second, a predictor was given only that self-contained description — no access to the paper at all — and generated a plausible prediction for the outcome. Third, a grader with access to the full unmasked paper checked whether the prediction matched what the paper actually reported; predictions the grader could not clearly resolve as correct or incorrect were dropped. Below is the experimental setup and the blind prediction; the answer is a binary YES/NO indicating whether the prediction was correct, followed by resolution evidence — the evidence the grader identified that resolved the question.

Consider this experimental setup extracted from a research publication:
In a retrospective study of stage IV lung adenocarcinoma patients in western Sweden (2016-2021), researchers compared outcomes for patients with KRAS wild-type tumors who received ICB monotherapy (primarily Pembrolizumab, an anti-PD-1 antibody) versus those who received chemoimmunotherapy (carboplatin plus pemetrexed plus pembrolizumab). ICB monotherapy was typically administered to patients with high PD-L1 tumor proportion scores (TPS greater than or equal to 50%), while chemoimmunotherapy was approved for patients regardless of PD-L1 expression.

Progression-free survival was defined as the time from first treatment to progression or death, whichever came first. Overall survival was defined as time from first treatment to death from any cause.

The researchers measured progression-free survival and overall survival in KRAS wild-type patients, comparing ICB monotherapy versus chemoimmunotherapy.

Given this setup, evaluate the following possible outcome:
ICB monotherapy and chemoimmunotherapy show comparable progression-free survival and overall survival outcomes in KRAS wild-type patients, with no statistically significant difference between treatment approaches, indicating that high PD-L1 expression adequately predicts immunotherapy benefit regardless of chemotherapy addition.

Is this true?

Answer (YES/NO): NO